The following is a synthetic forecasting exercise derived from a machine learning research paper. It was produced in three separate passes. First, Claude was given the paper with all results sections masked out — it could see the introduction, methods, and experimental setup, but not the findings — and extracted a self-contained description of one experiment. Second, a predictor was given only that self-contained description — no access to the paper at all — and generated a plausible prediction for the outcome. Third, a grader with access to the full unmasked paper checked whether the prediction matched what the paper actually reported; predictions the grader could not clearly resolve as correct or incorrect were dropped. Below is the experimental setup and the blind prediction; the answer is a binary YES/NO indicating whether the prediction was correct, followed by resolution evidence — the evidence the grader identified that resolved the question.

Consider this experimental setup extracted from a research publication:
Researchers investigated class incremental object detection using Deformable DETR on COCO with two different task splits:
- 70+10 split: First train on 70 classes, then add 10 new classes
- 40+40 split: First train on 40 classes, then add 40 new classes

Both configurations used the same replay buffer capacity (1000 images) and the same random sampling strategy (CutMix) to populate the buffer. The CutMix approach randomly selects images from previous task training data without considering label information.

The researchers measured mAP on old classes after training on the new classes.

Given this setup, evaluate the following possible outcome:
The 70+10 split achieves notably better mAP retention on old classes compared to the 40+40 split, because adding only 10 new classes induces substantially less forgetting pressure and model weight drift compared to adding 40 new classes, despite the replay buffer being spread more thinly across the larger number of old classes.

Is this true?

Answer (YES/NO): NO